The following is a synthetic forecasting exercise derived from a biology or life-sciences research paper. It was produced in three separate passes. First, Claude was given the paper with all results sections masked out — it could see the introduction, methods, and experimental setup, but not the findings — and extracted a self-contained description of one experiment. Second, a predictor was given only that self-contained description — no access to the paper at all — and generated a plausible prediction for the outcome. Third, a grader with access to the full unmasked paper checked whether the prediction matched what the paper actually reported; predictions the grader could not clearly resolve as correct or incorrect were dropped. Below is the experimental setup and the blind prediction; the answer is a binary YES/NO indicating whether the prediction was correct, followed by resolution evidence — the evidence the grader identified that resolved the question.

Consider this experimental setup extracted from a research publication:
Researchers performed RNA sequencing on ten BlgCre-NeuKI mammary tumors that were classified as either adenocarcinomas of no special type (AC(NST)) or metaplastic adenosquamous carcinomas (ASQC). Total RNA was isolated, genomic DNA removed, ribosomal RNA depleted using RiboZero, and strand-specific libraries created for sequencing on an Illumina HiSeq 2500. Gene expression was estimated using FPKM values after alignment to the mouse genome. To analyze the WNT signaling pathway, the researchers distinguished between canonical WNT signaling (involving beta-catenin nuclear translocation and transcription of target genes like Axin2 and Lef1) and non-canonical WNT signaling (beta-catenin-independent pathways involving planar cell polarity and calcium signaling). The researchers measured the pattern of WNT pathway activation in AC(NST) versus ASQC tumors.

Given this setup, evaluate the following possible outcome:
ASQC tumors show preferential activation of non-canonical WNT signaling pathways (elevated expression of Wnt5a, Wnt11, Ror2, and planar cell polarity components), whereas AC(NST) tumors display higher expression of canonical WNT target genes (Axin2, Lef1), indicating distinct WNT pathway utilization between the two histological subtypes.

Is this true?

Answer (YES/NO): NO